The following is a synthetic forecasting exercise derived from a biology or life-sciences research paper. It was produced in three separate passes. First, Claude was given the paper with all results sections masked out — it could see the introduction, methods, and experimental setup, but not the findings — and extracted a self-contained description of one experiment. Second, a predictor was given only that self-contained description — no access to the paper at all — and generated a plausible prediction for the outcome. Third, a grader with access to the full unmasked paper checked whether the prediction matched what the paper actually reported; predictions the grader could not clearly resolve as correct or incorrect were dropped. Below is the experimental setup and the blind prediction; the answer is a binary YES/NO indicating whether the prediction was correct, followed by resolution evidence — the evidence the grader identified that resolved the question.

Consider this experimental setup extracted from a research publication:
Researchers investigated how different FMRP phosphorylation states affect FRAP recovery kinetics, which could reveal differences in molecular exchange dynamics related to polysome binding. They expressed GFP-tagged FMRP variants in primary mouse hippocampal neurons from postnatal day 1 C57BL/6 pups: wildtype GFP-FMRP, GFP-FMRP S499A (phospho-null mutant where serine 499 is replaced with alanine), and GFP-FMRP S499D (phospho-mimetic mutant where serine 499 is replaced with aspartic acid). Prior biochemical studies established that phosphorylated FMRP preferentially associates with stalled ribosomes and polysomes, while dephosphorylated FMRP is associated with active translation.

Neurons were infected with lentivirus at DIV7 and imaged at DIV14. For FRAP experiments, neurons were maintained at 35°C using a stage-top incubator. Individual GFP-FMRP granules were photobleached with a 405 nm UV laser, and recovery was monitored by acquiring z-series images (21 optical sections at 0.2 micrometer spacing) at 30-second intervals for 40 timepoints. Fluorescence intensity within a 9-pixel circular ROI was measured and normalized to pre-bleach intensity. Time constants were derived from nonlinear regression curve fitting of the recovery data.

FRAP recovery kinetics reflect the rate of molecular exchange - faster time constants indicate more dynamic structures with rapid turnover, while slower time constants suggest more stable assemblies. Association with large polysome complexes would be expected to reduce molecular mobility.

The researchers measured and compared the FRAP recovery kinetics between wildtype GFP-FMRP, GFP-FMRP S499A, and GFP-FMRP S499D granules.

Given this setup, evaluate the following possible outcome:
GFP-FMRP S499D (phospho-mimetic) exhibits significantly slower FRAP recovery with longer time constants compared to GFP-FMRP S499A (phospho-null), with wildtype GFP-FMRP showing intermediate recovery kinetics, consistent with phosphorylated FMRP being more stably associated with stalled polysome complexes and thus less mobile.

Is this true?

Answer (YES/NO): NO